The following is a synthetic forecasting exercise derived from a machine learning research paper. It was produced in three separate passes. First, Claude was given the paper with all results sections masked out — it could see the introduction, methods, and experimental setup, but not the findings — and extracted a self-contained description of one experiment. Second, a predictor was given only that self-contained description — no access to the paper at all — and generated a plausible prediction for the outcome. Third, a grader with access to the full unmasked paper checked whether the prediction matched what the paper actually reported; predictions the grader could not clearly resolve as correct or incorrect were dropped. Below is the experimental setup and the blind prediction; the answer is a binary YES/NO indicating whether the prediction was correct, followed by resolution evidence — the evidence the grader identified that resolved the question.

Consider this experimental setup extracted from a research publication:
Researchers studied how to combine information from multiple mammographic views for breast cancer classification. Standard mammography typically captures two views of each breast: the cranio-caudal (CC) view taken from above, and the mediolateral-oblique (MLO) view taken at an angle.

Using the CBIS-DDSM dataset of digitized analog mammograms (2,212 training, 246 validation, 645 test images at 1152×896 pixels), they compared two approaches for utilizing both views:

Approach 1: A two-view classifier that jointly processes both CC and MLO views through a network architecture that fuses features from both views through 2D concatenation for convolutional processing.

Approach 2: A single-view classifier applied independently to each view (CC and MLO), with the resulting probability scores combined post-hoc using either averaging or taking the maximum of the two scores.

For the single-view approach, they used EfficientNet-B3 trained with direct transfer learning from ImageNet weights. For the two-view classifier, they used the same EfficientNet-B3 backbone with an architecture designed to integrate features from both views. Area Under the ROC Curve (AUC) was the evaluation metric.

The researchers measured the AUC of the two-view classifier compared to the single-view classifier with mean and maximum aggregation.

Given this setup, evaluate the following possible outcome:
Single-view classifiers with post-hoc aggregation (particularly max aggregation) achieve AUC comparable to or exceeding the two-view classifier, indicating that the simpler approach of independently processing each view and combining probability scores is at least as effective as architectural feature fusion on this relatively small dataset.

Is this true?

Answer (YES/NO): NO